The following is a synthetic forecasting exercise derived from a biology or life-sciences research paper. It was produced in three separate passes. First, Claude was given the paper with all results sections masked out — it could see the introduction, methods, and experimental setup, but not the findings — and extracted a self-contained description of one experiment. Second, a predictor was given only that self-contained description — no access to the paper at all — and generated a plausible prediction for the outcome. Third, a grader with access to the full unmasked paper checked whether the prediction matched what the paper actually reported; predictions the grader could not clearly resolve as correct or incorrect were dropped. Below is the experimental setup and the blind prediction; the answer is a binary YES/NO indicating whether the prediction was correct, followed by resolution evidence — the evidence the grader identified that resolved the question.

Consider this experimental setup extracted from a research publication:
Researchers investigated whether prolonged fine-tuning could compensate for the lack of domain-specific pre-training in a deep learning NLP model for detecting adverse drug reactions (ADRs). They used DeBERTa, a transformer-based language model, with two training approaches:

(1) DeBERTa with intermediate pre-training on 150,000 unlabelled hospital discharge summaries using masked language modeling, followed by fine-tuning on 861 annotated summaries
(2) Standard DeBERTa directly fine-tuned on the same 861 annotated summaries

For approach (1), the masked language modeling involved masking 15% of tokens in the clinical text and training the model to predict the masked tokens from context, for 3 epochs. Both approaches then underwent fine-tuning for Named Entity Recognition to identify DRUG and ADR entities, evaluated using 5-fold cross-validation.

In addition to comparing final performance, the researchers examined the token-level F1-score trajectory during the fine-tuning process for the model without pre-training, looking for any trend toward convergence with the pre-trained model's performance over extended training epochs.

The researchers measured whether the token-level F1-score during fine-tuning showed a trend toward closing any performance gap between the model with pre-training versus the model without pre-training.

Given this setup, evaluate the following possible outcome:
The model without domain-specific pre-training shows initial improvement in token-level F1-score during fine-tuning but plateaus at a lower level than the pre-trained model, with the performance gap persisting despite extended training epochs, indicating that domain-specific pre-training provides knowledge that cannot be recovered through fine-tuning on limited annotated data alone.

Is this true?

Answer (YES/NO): YES